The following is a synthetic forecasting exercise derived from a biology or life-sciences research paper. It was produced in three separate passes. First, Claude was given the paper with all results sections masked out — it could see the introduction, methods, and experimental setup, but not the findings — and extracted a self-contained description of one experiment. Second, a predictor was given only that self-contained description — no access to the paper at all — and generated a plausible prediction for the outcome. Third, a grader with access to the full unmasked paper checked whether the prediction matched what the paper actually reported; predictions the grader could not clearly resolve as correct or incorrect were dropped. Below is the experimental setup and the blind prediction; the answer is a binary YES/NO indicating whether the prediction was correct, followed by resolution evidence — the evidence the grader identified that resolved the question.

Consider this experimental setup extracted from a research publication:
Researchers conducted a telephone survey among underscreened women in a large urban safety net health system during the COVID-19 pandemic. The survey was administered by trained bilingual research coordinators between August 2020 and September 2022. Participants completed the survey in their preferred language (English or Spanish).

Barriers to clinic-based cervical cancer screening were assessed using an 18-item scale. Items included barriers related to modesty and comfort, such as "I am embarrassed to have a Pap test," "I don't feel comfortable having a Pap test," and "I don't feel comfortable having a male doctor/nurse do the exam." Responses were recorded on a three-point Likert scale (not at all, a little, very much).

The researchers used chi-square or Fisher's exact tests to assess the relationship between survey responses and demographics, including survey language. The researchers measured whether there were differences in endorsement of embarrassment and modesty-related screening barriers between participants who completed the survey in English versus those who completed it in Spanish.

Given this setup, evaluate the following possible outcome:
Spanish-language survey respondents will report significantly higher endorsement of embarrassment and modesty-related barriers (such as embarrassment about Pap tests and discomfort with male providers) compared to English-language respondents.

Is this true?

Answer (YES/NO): YES